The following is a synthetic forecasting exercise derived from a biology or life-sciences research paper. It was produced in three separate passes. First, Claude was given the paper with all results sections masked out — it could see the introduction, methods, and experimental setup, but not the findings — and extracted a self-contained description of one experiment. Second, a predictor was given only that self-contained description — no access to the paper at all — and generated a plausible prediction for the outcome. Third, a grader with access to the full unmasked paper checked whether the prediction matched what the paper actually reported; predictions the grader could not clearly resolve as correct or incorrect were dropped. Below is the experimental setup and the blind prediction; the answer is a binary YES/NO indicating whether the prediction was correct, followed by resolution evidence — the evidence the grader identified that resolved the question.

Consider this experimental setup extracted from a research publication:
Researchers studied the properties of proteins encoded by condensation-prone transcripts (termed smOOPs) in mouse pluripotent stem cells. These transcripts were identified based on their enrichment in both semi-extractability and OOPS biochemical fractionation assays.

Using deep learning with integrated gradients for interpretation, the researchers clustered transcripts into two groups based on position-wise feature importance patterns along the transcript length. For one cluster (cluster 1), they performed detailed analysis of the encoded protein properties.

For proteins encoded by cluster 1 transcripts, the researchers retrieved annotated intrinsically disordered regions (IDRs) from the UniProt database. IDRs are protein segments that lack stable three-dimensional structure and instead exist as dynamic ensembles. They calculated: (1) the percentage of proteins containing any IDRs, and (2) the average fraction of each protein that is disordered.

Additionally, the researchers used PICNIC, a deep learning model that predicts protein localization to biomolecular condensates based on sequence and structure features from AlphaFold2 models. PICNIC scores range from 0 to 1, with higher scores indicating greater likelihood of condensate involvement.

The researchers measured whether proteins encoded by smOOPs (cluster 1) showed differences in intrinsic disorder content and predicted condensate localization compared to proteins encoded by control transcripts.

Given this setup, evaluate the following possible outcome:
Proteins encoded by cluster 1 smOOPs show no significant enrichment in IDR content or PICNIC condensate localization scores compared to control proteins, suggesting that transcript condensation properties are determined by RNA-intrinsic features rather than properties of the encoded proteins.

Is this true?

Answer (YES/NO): NO